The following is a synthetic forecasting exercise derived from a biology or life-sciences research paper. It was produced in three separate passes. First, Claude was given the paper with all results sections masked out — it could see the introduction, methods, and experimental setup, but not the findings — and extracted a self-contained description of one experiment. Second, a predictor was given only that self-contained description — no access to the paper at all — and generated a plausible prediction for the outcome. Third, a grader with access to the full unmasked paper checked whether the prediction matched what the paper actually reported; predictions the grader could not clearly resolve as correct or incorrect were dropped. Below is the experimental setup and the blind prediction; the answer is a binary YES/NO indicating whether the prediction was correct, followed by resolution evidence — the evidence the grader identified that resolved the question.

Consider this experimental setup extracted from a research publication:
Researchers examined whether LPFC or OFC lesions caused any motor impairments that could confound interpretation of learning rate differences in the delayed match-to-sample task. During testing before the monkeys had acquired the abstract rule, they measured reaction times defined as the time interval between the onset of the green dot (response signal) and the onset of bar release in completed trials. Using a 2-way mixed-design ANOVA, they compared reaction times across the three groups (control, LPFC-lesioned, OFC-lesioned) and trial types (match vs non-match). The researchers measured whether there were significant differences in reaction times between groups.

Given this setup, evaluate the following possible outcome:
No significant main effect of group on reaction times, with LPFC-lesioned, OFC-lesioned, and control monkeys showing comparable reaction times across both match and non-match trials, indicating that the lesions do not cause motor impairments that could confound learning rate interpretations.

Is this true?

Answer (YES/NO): YES